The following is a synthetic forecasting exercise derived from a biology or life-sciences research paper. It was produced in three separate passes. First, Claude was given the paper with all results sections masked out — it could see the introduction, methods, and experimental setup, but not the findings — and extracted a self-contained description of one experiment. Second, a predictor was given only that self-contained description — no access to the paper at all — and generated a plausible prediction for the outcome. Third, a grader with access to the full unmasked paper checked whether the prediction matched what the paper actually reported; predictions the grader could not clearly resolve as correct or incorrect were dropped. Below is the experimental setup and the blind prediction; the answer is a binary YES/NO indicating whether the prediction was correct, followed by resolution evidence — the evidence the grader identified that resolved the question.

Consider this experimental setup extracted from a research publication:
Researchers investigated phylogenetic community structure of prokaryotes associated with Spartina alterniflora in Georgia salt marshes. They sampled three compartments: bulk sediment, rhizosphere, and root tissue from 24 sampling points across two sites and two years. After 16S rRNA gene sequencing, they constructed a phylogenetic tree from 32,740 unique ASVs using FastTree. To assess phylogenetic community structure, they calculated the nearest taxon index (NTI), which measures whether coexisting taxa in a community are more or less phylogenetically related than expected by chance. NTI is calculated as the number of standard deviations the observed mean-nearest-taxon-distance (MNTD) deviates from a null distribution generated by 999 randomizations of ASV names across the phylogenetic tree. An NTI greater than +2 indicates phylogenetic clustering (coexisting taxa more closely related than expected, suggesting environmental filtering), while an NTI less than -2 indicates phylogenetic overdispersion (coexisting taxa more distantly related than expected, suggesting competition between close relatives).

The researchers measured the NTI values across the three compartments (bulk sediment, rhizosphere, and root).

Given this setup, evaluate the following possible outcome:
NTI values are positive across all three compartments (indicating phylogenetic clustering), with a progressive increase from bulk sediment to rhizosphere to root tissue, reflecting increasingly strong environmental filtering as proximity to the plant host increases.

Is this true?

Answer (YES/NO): NO